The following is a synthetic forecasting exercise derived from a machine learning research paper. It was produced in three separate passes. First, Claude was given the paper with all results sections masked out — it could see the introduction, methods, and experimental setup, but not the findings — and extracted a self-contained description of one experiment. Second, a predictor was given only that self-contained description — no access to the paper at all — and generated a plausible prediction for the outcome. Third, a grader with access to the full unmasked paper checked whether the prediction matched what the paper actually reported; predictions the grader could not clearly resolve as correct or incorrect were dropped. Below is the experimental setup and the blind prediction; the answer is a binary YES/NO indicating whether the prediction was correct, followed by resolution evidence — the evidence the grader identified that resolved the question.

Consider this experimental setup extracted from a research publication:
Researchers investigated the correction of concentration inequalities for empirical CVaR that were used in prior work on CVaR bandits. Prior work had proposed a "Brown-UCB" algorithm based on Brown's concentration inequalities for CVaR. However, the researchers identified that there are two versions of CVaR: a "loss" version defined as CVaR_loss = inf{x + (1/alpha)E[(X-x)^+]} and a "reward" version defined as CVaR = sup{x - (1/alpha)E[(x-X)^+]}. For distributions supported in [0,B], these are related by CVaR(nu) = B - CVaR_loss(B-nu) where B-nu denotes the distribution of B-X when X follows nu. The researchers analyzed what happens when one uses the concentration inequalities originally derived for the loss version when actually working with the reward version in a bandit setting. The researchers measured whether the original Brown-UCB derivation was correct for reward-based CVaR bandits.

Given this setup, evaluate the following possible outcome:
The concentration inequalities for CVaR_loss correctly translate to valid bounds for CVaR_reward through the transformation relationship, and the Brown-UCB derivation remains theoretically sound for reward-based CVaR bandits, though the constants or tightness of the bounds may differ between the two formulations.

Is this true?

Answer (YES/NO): NO